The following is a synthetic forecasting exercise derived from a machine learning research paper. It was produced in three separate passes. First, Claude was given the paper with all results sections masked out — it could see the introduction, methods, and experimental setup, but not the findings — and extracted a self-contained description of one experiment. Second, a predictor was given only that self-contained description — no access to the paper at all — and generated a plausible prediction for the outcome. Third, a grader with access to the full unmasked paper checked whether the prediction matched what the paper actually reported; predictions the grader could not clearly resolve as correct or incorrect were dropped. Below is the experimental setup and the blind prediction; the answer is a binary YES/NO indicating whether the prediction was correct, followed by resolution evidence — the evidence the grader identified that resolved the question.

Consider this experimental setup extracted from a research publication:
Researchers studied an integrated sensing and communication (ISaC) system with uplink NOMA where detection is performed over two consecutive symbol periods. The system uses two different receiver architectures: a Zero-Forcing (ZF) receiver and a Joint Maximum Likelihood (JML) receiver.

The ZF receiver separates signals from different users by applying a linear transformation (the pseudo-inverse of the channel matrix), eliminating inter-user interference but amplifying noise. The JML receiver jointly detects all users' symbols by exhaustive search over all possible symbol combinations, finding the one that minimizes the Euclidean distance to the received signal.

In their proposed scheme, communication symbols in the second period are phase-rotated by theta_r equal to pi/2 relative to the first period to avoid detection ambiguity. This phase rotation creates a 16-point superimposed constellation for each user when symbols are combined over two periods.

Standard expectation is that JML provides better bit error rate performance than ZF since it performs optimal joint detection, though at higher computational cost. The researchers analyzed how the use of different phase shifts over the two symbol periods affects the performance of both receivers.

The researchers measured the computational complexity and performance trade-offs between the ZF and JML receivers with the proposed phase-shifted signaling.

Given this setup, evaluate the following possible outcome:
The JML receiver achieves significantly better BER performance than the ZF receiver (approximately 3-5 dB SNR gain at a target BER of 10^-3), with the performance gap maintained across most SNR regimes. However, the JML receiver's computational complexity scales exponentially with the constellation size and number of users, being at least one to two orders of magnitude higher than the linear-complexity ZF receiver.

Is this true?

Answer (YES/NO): NO